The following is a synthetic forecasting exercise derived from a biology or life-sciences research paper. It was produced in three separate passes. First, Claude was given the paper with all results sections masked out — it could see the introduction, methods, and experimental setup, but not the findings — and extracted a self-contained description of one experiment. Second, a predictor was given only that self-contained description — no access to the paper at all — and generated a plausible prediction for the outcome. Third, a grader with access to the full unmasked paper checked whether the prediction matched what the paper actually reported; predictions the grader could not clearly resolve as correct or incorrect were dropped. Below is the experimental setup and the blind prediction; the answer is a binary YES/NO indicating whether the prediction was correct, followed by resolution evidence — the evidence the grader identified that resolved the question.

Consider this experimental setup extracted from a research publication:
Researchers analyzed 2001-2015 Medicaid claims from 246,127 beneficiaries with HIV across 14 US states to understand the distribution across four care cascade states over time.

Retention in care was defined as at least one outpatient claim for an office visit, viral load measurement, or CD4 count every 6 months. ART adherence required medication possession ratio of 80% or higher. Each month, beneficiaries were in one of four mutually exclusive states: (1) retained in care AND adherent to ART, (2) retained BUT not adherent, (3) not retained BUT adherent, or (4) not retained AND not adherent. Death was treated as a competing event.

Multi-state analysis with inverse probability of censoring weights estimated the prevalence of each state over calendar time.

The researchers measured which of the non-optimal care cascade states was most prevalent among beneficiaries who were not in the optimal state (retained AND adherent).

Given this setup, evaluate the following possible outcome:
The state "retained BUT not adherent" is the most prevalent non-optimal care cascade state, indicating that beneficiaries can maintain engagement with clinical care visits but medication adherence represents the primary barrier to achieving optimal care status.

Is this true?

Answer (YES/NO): YES